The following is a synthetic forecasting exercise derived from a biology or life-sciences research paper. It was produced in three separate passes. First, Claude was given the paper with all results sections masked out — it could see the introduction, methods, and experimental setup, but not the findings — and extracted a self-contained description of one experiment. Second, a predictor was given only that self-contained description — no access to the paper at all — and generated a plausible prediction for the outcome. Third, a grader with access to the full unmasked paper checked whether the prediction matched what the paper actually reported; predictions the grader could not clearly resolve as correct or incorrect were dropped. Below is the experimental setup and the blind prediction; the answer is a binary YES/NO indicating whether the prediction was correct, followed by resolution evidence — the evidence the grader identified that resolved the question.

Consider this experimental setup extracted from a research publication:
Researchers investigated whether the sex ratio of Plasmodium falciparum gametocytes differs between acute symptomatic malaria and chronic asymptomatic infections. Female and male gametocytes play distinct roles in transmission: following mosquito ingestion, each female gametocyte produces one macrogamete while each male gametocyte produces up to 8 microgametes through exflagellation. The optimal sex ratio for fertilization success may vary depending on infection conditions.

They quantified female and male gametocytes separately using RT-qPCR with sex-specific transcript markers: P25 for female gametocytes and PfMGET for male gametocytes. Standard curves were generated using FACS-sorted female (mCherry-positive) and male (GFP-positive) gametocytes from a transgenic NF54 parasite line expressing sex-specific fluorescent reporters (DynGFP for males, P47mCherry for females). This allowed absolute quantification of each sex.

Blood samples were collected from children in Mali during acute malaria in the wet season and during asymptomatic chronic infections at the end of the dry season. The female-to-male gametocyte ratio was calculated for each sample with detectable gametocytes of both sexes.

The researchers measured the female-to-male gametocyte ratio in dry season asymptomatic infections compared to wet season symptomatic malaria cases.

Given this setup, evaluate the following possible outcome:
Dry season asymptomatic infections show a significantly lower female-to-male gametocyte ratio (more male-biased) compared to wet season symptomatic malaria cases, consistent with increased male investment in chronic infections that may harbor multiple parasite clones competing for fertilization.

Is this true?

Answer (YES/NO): NO